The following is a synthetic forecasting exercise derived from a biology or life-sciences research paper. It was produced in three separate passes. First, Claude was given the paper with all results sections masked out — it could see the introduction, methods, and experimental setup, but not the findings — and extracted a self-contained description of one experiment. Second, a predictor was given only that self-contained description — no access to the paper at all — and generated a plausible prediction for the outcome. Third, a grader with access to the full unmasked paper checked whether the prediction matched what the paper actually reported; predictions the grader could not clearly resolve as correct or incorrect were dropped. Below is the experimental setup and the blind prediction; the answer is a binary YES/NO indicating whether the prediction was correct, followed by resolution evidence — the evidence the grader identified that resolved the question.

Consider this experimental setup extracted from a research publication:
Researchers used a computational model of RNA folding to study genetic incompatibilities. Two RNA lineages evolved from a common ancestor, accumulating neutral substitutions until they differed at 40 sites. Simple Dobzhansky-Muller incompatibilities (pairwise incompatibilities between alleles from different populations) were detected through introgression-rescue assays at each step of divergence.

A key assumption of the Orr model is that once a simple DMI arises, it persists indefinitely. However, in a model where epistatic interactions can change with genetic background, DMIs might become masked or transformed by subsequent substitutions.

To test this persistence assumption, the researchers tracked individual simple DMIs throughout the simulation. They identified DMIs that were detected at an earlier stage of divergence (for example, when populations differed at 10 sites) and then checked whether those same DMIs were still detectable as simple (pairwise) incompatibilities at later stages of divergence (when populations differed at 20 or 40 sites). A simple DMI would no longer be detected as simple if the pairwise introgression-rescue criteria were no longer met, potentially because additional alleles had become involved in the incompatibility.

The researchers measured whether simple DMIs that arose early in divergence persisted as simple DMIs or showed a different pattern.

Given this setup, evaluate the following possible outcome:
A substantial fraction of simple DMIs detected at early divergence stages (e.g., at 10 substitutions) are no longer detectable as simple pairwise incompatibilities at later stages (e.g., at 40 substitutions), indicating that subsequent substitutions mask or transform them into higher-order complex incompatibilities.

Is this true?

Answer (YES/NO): YES